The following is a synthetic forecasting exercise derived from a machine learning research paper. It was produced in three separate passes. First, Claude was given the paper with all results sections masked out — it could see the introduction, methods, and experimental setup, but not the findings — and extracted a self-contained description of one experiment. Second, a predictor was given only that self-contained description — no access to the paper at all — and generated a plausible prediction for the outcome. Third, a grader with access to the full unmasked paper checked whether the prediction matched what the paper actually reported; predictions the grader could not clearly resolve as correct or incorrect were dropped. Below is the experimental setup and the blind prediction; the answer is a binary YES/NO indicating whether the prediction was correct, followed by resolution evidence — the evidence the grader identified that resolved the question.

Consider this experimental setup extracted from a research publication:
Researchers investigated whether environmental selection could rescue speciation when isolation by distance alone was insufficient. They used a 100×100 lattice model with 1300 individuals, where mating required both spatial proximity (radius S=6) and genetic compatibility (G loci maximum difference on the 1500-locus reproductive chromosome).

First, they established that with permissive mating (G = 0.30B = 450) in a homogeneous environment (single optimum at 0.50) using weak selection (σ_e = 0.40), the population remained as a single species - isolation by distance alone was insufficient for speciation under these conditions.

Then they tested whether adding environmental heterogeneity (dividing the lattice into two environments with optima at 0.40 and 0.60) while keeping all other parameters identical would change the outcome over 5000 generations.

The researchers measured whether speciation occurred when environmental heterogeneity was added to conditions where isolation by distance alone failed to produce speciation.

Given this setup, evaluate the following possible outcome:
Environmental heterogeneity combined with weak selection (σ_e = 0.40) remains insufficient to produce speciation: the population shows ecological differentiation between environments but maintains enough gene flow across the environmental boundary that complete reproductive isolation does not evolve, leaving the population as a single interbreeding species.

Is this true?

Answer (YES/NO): YES